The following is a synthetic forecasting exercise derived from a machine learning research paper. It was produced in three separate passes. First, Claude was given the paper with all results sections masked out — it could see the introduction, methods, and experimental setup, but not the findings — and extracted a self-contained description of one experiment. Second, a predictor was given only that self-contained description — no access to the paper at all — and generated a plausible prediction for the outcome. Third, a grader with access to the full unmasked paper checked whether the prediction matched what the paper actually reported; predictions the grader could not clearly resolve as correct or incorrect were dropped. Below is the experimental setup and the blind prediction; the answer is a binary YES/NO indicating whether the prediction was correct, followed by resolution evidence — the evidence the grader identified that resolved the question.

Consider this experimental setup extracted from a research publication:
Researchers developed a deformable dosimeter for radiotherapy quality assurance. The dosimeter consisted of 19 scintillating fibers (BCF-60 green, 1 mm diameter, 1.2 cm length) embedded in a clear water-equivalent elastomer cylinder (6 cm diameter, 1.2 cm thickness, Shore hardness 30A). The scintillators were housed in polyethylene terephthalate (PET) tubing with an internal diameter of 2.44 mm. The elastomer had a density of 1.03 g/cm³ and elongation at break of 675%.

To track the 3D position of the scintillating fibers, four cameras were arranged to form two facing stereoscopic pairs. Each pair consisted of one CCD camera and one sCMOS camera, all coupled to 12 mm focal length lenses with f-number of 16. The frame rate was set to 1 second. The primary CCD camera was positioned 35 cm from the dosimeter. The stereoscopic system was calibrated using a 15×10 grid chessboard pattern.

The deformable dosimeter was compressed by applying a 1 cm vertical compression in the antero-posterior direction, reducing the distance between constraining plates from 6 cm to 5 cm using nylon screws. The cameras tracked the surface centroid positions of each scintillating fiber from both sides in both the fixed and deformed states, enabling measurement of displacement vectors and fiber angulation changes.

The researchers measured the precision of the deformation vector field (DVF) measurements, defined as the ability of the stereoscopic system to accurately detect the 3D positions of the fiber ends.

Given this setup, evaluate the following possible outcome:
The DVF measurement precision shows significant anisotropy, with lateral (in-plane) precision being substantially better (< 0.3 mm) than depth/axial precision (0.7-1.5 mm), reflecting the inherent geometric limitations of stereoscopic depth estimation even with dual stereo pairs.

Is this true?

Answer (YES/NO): NO